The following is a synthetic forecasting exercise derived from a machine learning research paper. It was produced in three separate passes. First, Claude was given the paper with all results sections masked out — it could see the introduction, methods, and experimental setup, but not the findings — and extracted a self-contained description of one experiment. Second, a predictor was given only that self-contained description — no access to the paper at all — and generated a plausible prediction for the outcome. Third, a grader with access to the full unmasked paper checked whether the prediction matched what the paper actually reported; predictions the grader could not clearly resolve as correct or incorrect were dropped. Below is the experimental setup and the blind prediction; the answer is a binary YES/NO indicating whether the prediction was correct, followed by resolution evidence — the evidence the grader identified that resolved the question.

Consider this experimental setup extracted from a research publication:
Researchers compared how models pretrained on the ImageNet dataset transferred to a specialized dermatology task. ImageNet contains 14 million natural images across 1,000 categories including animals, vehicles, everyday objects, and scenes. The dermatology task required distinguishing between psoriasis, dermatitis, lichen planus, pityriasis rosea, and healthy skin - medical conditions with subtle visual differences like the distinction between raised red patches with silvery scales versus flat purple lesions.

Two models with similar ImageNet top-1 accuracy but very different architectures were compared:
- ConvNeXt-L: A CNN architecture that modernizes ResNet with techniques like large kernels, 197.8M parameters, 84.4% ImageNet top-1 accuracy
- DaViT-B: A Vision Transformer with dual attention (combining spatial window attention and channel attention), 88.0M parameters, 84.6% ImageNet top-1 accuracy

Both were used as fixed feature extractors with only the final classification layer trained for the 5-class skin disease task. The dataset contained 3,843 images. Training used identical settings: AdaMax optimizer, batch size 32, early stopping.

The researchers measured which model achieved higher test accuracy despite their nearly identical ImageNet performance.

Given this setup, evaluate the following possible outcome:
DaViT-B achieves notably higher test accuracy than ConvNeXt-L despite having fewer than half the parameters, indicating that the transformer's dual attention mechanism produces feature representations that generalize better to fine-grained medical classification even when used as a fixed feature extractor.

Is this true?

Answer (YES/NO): YES